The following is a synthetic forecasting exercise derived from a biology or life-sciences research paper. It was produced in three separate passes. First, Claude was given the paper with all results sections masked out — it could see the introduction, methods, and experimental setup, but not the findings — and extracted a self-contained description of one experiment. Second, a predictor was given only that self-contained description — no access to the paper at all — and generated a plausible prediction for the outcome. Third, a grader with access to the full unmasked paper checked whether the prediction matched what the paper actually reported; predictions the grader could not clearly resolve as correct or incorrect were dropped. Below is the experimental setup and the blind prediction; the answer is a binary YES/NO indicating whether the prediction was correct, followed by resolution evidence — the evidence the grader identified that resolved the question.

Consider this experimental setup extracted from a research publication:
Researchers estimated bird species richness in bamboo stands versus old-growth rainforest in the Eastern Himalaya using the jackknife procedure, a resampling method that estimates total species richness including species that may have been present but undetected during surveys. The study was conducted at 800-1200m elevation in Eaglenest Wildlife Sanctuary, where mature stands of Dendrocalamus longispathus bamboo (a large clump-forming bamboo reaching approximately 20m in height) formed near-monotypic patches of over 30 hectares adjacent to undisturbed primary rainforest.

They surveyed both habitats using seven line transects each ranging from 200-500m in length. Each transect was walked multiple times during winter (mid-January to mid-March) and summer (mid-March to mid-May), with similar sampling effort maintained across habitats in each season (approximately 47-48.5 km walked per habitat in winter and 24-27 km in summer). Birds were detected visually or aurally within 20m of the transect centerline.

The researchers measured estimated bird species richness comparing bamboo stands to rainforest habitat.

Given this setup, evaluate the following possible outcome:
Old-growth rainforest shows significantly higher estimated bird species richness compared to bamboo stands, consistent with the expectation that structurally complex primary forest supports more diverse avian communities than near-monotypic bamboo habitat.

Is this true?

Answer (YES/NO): NO